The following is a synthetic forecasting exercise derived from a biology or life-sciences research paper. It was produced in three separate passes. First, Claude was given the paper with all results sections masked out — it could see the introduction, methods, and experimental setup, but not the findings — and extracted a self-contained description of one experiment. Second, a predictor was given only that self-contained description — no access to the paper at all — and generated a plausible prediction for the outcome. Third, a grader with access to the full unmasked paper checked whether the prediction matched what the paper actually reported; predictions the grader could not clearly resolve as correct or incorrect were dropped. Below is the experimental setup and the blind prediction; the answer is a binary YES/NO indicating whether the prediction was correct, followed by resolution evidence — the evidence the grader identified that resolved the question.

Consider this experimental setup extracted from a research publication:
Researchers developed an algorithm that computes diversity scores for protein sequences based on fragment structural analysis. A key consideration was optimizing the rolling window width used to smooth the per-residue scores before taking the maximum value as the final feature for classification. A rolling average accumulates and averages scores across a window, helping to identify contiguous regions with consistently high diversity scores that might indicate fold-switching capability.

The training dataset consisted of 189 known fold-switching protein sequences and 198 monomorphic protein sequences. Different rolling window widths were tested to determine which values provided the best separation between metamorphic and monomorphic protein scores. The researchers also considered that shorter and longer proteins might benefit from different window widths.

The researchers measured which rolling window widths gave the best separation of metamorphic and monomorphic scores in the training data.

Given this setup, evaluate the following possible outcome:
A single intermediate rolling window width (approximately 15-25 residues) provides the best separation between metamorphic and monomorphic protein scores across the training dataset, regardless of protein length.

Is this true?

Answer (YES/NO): NO